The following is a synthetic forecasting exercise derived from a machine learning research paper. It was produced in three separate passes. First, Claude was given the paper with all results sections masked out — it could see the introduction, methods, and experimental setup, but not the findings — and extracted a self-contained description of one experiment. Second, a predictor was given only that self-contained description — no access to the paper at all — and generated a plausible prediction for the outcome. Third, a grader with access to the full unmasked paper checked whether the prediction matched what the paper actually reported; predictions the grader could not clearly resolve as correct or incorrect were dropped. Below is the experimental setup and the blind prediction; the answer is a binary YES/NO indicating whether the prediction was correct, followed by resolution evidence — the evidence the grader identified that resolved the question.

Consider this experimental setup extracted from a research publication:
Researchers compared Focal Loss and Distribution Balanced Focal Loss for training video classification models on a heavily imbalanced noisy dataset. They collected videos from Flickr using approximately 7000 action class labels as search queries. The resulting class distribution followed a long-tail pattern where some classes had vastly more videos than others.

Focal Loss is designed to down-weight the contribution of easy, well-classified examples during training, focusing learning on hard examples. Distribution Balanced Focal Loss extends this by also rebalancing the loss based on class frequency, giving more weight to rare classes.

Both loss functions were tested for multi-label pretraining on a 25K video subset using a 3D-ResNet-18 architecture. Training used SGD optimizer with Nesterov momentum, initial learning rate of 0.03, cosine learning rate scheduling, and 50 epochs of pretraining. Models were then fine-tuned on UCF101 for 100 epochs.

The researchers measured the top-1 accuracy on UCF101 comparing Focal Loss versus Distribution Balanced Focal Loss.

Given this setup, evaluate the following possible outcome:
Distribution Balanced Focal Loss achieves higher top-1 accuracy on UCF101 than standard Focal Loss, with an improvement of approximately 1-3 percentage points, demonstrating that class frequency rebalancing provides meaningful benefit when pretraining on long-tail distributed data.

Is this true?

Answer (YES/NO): NO